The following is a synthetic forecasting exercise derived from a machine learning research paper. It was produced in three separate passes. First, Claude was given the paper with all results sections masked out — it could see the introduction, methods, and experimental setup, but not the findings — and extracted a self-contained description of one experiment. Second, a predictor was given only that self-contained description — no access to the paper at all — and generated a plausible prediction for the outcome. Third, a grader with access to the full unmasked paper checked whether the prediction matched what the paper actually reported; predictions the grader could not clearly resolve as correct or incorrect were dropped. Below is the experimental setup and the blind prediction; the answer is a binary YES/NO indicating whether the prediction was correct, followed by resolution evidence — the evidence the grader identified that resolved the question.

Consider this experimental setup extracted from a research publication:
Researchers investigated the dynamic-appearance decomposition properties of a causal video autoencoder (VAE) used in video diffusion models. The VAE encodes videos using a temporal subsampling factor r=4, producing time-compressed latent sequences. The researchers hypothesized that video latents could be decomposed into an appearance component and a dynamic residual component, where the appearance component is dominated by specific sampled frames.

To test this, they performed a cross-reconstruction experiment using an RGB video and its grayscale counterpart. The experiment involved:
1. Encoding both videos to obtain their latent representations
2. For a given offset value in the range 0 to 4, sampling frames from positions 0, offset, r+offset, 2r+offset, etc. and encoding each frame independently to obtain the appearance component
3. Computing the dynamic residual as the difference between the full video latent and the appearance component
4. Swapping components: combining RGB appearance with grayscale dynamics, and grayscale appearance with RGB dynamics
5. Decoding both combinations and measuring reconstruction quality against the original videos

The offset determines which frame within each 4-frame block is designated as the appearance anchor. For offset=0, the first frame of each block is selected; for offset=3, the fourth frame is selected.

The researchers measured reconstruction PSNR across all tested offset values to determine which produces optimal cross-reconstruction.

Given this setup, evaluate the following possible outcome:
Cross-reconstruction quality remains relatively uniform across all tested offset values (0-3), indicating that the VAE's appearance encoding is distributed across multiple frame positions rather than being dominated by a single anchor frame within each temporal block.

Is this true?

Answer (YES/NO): NO